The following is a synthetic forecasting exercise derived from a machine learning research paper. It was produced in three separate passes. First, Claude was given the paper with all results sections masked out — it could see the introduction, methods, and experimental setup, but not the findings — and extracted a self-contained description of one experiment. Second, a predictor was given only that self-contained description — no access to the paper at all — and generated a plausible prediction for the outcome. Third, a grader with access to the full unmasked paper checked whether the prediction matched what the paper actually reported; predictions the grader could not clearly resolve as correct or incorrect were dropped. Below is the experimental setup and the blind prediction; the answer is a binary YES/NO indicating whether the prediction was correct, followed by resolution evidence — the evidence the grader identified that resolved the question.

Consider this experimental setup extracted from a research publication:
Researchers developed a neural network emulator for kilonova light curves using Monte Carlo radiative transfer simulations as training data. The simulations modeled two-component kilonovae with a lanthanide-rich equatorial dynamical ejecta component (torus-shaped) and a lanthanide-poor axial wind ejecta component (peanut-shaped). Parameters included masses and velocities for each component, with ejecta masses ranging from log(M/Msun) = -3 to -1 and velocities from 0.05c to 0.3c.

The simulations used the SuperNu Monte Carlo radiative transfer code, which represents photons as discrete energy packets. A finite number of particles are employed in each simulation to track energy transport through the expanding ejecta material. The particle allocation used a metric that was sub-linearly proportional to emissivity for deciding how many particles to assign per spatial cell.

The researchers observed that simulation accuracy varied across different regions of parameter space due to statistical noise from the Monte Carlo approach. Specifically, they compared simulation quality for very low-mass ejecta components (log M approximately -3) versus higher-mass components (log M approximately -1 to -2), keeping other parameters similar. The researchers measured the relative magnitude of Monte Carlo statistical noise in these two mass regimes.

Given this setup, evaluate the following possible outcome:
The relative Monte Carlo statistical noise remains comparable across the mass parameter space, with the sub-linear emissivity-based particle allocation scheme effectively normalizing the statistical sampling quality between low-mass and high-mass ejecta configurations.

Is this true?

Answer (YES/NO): NO